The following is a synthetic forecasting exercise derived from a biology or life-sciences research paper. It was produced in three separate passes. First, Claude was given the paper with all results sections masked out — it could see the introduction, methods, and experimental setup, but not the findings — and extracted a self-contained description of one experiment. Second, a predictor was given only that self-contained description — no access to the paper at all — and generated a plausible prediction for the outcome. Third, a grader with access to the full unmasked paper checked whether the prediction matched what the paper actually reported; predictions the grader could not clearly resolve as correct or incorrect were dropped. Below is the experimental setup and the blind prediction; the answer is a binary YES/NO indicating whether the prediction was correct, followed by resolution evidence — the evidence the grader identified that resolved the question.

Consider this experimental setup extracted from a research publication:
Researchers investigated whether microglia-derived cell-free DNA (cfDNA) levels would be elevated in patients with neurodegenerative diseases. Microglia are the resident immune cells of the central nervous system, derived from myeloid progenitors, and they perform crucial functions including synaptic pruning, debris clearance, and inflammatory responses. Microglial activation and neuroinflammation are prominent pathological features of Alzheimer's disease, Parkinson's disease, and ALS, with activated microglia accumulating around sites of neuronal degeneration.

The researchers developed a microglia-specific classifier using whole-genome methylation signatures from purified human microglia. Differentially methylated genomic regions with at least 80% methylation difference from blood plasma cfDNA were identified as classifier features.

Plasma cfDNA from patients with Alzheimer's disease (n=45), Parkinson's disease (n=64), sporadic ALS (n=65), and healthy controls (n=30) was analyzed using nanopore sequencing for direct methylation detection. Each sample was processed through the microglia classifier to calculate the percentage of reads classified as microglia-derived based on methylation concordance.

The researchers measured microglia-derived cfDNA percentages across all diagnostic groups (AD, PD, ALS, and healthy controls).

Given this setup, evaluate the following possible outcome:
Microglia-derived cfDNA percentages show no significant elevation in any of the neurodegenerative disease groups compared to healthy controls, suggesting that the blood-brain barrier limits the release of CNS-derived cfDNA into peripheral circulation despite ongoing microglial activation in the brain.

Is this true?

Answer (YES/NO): NO